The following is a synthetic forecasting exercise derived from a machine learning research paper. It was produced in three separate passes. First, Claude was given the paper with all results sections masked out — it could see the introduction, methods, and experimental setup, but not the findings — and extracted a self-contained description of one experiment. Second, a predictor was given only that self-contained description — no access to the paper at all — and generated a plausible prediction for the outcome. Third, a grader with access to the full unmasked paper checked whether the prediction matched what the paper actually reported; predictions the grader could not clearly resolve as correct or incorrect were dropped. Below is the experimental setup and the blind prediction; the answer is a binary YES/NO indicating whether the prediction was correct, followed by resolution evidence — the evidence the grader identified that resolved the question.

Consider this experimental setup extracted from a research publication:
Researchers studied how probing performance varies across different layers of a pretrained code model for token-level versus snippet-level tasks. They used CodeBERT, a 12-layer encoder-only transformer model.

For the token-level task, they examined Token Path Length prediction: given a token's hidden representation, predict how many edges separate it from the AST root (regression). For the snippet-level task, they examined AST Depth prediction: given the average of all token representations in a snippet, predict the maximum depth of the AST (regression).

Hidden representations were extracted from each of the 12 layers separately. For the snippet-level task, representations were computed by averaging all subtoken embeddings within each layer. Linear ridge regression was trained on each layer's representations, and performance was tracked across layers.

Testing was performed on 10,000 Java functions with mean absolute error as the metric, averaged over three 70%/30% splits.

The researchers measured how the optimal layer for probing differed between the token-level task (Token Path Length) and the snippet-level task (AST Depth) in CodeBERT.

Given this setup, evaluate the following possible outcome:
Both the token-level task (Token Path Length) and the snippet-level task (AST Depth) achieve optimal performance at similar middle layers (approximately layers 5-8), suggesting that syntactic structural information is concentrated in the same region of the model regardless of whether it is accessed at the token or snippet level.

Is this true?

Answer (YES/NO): YES